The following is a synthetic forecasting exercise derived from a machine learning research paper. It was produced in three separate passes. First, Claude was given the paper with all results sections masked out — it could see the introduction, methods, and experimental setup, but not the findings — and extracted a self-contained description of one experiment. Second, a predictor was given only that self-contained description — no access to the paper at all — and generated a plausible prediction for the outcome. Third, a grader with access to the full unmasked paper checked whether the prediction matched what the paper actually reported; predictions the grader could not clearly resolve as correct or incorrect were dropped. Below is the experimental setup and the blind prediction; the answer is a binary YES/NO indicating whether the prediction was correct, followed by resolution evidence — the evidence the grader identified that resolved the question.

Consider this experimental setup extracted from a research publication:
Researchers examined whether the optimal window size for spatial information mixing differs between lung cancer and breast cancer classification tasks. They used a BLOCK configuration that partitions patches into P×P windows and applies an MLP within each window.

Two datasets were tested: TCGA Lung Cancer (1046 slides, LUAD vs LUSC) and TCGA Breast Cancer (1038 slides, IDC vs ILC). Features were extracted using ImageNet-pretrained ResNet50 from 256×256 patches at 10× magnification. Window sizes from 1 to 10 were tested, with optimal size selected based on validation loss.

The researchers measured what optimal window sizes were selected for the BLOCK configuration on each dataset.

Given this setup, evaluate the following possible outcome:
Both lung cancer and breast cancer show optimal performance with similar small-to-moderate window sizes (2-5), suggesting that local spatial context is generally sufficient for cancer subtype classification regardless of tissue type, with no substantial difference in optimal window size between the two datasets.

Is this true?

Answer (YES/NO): YES